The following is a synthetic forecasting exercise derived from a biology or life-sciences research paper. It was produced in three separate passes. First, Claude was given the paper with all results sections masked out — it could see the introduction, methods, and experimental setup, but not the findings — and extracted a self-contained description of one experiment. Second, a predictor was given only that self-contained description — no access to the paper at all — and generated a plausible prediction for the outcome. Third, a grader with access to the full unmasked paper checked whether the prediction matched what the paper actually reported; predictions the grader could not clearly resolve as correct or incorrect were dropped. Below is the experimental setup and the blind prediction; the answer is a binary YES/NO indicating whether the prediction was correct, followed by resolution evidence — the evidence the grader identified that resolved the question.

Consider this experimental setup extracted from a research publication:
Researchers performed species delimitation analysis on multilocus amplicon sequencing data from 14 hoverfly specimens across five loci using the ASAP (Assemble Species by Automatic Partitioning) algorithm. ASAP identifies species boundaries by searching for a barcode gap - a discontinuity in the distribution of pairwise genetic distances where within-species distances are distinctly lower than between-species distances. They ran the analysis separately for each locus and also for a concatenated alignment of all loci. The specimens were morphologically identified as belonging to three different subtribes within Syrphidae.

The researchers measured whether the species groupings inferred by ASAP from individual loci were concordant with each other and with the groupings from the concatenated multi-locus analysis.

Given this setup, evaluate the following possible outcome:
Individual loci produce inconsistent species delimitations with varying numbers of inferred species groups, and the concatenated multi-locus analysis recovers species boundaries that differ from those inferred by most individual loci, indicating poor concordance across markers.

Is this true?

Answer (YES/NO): YES